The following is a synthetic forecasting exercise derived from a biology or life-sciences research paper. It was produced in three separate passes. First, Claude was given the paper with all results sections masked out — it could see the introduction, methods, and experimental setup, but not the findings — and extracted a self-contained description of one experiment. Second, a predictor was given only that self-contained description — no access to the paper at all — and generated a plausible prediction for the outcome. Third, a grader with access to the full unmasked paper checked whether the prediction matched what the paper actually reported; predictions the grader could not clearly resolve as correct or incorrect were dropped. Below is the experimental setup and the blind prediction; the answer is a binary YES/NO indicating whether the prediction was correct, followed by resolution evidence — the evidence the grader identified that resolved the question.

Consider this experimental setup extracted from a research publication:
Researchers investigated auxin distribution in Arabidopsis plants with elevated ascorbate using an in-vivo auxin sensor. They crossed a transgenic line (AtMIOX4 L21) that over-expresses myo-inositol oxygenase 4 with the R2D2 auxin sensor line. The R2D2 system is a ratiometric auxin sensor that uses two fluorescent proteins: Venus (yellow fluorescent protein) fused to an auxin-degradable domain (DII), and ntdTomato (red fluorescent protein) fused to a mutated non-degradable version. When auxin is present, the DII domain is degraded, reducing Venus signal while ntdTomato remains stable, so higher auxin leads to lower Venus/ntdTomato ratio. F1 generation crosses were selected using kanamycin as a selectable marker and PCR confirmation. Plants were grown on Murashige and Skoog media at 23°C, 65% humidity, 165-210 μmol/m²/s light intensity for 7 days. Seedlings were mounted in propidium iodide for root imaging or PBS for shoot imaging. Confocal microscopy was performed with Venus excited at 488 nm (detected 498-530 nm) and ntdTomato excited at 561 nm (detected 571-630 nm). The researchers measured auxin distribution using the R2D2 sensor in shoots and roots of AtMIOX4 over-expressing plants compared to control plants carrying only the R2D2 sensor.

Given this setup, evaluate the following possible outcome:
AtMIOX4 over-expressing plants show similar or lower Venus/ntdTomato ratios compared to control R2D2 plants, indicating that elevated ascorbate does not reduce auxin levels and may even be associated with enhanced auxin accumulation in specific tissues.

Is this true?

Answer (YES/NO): YES